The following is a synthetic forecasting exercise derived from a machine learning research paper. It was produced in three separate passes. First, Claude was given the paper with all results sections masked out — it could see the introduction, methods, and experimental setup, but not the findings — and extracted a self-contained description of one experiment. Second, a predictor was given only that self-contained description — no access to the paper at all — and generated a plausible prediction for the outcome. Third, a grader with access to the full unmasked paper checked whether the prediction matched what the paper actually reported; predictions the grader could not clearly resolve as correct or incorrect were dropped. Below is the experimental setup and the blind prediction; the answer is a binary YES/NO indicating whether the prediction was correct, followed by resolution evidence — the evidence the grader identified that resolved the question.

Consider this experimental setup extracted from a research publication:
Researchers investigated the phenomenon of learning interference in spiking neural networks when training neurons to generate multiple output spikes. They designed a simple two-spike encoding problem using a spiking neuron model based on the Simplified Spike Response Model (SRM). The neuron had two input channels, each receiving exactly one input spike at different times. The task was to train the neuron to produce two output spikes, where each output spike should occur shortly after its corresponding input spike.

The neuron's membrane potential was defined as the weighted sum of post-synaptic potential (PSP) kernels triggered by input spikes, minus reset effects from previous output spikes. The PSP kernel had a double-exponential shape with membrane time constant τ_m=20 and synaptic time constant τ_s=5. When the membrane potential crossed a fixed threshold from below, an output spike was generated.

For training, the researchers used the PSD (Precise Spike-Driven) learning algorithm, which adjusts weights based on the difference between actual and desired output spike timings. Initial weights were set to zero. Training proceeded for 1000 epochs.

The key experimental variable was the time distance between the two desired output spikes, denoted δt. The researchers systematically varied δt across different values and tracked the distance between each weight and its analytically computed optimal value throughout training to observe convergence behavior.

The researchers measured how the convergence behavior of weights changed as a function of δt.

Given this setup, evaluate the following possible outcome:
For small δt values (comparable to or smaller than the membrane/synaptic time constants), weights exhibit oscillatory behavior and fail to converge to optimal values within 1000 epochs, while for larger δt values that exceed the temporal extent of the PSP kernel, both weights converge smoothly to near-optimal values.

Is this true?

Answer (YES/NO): NO